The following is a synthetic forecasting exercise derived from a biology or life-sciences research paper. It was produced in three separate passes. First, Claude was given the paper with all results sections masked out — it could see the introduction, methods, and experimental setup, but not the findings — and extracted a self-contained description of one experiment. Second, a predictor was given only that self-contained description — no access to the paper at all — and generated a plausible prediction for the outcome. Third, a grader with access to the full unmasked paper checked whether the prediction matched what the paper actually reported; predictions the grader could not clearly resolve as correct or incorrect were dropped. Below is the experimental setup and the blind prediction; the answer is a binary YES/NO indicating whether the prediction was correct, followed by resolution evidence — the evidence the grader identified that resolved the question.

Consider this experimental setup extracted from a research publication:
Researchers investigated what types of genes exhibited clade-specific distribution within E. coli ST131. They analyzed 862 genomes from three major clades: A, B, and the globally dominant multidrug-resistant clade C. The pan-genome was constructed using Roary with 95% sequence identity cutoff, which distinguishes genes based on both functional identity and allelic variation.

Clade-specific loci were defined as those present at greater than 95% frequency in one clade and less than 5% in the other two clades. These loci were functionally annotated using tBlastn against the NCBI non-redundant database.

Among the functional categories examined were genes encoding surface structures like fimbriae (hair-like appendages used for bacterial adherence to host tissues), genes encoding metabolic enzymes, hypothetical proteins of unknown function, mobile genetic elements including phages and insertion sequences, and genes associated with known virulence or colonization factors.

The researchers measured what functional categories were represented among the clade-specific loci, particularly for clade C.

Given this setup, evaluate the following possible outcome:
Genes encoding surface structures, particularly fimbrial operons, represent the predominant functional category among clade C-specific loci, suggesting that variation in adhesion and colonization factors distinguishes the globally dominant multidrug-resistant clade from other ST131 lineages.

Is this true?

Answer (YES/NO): NO